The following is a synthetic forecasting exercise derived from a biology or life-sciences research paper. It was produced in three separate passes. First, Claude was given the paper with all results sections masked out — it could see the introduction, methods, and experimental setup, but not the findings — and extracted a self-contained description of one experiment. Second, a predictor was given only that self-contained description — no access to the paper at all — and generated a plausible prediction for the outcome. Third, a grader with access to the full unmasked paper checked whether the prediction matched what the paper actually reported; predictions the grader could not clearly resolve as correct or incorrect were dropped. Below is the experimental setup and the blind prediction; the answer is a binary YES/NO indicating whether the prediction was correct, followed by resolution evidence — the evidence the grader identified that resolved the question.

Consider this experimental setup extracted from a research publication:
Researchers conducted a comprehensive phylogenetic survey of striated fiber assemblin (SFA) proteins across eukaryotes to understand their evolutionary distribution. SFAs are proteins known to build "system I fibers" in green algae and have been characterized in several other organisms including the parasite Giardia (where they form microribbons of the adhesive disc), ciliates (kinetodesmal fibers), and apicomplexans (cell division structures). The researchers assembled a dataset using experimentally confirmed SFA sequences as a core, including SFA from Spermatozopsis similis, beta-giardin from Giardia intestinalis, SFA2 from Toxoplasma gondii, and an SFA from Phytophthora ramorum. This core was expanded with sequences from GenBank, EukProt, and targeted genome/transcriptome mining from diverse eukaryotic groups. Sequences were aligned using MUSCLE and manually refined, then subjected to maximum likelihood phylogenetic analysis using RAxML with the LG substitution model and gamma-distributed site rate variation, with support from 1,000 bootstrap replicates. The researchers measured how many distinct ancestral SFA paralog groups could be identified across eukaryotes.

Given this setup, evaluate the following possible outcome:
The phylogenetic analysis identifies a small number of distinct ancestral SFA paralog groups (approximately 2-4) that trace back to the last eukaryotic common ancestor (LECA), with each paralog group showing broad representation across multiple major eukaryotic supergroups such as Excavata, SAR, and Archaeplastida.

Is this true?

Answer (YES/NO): YES